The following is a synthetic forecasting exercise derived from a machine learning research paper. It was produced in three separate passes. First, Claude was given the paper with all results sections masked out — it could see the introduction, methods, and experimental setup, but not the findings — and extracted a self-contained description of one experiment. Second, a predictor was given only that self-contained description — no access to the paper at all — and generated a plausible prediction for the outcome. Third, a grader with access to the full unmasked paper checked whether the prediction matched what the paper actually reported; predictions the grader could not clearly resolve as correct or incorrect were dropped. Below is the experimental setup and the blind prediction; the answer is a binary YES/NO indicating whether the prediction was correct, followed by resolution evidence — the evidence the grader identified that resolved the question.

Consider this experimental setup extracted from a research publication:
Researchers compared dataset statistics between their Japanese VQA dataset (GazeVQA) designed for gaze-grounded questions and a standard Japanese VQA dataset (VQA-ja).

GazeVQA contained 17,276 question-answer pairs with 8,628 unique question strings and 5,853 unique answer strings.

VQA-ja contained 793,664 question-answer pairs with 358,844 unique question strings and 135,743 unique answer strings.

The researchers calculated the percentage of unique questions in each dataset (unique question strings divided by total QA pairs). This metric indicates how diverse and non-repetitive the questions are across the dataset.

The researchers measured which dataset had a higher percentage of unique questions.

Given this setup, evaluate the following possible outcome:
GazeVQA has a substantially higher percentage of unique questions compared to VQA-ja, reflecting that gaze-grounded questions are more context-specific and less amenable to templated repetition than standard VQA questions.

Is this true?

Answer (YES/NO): NO